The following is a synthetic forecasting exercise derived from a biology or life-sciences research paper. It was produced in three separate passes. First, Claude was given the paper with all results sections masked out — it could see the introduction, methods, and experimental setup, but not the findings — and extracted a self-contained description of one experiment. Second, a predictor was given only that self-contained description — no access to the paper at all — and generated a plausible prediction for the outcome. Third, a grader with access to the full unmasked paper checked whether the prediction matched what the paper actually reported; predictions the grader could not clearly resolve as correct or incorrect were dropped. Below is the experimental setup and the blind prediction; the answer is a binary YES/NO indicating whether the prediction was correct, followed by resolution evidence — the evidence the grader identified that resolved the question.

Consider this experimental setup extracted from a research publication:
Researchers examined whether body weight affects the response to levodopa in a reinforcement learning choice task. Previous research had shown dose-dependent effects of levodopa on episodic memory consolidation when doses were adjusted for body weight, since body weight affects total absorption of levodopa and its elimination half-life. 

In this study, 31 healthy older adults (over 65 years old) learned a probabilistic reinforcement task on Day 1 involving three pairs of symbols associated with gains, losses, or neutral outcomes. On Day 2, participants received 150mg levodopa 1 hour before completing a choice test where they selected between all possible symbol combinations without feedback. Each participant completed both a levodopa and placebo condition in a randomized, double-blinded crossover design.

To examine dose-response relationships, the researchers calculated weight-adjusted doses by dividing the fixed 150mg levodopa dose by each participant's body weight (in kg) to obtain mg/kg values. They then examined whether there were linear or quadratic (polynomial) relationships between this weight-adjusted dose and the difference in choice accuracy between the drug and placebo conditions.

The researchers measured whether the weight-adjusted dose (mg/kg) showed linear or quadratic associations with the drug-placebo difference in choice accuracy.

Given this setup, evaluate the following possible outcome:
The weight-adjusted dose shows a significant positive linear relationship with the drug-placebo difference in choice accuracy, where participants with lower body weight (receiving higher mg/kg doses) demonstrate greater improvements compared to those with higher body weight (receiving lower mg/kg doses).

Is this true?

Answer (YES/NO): NO